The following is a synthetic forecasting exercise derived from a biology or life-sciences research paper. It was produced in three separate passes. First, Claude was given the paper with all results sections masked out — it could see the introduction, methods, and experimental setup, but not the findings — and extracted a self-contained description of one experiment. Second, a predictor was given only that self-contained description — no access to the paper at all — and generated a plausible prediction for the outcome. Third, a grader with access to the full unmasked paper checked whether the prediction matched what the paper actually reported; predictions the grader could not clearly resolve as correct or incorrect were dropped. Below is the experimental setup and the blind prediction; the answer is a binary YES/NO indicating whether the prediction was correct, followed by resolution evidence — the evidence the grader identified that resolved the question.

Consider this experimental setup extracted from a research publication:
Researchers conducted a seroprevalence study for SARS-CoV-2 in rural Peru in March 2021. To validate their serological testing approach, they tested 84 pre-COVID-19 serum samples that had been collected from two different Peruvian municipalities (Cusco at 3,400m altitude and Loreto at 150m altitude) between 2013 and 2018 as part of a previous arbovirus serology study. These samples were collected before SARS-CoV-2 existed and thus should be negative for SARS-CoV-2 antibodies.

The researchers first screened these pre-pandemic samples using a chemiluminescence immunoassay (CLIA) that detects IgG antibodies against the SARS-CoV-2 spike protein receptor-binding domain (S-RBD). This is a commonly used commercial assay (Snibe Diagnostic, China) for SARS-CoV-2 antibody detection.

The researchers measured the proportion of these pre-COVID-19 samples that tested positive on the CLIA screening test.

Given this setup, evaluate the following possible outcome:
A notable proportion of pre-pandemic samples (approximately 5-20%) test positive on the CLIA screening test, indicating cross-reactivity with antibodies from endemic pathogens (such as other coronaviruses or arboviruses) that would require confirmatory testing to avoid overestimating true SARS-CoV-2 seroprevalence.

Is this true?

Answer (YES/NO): NO